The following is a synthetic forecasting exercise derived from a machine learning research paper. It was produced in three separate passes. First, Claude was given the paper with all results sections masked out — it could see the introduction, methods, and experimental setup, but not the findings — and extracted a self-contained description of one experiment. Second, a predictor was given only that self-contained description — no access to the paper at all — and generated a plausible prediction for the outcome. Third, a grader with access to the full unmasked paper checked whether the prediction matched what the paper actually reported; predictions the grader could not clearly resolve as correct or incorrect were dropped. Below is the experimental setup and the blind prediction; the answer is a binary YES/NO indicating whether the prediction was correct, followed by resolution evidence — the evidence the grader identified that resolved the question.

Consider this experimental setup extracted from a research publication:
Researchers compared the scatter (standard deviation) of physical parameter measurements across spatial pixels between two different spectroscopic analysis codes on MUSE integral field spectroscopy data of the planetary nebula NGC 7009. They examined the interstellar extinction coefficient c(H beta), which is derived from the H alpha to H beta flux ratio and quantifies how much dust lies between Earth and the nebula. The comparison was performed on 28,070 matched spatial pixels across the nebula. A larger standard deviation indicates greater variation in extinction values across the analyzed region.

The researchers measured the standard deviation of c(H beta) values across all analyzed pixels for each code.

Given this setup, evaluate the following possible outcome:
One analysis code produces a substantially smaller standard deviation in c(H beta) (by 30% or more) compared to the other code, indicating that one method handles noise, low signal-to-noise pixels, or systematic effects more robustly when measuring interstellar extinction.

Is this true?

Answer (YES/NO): YES